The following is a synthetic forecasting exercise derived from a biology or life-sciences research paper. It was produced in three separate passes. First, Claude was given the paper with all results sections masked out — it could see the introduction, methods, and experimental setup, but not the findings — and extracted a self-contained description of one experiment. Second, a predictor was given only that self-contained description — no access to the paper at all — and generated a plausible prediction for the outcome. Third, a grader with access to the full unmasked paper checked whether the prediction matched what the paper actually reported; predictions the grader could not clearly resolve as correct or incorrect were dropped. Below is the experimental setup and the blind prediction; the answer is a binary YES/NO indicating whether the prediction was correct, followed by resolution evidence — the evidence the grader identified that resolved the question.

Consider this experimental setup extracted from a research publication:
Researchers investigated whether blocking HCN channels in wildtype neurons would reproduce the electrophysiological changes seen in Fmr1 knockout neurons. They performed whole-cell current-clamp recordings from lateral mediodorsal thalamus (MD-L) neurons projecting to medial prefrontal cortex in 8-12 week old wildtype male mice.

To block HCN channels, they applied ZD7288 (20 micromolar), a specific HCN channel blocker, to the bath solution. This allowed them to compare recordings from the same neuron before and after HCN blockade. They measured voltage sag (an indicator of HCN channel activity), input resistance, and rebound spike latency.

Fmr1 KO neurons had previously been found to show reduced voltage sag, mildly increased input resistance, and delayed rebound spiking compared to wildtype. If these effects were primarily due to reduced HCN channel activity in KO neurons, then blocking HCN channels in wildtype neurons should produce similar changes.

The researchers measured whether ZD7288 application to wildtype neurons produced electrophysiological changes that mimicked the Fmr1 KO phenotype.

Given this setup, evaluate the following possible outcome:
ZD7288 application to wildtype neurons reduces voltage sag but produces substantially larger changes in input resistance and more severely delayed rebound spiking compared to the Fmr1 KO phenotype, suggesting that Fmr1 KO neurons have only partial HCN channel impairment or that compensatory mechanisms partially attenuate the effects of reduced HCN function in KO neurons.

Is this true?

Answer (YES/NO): NO